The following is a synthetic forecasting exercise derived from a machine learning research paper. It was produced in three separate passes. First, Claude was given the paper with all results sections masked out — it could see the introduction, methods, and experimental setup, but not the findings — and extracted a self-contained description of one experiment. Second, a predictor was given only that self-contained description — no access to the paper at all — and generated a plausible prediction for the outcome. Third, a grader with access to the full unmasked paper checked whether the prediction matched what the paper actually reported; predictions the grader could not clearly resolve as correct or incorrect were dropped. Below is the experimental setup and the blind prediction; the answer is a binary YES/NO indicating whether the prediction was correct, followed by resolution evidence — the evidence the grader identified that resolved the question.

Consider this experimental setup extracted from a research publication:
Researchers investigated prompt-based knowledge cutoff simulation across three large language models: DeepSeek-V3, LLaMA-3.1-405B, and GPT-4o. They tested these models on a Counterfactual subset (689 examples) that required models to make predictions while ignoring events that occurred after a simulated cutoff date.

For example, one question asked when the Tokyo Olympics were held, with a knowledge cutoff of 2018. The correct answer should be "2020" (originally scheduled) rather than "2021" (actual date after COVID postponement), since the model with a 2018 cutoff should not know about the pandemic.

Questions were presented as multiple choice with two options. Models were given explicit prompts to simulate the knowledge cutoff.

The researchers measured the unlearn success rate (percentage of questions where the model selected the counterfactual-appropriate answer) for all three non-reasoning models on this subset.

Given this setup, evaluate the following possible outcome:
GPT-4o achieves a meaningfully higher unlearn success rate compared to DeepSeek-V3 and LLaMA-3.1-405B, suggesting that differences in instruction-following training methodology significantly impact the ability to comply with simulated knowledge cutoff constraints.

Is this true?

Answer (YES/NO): NO